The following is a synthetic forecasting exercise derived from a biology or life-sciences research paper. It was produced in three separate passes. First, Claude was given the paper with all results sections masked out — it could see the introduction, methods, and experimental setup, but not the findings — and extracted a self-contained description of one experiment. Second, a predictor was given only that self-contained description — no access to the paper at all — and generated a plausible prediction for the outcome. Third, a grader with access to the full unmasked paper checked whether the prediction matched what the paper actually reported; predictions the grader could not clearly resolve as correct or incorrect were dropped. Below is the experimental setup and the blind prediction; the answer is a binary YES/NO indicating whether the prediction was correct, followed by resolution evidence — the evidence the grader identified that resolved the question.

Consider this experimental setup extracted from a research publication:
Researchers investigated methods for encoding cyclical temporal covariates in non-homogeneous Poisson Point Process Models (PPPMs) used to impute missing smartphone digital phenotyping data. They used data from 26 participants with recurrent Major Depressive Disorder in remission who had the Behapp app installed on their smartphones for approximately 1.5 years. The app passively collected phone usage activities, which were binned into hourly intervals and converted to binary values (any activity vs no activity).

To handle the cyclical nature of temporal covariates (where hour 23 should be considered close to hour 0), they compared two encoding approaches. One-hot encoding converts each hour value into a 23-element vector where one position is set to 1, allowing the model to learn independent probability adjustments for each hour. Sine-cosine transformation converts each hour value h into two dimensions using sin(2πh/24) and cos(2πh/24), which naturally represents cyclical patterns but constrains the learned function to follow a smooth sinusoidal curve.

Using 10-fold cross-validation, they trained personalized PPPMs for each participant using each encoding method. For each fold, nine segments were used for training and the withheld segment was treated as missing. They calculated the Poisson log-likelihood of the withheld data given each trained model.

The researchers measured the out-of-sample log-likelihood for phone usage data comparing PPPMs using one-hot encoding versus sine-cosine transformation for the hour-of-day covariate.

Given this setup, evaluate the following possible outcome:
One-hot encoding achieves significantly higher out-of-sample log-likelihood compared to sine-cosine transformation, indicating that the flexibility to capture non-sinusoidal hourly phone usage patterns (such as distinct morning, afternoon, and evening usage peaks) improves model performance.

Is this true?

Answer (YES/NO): YES